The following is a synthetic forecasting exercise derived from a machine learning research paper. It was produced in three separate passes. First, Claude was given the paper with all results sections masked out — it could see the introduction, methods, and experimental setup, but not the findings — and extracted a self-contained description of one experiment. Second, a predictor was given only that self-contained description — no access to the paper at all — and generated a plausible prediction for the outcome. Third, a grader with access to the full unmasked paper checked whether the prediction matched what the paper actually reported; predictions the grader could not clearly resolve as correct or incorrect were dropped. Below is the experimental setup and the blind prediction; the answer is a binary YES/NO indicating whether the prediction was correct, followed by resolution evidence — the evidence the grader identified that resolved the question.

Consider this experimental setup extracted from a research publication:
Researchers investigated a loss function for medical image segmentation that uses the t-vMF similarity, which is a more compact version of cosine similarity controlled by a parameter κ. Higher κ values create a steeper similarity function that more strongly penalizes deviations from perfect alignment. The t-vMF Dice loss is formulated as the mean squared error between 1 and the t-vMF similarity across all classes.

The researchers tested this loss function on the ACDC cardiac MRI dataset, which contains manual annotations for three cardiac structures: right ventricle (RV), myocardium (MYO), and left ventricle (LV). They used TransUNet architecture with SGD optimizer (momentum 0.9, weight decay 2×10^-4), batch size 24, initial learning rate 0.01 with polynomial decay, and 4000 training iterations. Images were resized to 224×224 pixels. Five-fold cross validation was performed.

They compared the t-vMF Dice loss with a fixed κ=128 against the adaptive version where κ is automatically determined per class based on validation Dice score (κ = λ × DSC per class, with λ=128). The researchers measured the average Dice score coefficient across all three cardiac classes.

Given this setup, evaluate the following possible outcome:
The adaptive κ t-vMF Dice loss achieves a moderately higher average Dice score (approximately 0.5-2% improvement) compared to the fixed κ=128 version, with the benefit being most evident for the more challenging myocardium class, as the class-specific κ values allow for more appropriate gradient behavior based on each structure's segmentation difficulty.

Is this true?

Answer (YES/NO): NO